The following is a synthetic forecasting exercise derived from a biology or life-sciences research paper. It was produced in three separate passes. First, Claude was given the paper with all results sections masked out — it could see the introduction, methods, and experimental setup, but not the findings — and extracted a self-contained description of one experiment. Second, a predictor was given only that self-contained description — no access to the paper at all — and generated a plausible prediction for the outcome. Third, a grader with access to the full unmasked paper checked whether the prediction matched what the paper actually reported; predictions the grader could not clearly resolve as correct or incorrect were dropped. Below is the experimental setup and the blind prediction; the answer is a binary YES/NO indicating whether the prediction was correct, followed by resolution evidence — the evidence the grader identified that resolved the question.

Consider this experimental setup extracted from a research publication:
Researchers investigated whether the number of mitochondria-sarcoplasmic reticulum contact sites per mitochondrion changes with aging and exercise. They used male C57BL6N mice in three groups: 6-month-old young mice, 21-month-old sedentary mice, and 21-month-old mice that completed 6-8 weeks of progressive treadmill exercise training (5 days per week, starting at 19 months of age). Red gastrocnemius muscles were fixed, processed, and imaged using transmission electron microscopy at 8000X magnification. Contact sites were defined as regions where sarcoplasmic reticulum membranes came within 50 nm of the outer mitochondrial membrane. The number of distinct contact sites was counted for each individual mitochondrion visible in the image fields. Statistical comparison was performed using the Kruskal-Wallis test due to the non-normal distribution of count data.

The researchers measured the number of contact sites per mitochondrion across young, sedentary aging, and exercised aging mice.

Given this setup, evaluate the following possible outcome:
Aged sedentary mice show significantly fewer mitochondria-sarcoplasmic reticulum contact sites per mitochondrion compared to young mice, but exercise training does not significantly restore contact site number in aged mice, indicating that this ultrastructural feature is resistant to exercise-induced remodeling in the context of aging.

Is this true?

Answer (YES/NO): NO